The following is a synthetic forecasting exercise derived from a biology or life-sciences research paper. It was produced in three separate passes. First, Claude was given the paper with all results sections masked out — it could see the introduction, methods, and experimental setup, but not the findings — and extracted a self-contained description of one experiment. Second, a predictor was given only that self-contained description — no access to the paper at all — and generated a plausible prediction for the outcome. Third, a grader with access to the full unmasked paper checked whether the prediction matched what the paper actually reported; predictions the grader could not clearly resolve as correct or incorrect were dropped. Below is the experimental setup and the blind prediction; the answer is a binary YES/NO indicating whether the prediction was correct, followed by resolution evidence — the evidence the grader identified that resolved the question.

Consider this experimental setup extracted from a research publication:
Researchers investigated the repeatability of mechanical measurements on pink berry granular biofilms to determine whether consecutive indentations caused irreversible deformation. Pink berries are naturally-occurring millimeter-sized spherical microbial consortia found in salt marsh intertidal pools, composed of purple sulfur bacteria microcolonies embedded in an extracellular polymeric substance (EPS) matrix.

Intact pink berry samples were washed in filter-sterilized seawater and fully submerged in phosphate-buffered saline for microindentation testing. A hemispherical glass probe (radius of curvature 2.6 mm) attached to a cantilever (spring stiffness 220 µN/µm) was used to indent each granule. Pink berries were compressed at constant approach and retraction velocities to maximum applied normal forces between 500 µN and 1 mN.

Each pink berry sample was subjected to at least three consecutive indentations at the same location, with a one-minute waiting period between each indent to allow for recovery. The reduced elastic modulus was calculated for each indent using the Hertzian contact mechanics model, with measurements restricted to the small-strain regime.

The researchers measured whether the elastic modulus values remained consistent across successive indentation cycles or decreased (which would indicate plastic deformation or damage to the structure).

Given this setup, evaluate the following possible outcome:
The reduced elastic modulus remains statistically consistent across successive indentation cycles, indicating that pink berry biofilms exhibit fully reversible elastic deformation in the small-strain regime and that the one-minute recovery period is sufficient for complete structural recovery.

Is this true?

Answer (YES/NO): YES